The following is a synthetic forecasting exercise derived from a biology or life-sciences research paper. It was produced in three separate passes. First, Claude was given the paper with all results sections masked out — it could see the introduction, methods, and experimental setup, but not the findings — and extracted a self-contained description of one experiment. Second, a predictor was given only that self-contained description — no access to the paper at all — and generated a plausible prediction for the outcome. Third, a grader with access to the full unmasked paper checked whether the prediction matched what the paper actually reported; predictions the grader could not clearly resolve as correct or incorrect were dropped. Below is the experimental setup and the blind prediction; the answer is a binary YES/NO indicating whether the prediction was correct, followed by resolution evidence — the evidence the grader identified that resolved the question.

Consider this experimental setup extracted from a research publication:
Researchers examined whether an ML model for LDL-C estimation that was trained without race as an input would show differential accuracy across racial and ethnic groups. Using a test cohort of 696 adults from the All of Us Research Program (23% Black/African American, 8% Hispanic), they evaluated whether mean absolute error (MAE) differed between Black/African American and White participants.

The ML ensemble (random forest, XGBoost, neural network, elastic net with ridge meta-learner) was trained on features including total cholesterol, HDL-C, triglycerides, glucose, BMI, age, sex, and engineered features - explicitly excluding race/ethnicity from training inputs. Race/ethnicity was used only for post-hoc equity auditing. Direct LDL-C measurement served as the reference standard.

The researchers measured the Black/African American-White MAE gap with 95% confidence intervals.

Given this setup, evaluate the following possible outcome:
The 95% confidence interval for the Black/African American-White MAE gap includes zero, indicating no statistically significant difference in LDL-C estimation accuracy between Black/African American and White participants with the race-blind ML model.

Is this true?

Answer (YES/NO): YES